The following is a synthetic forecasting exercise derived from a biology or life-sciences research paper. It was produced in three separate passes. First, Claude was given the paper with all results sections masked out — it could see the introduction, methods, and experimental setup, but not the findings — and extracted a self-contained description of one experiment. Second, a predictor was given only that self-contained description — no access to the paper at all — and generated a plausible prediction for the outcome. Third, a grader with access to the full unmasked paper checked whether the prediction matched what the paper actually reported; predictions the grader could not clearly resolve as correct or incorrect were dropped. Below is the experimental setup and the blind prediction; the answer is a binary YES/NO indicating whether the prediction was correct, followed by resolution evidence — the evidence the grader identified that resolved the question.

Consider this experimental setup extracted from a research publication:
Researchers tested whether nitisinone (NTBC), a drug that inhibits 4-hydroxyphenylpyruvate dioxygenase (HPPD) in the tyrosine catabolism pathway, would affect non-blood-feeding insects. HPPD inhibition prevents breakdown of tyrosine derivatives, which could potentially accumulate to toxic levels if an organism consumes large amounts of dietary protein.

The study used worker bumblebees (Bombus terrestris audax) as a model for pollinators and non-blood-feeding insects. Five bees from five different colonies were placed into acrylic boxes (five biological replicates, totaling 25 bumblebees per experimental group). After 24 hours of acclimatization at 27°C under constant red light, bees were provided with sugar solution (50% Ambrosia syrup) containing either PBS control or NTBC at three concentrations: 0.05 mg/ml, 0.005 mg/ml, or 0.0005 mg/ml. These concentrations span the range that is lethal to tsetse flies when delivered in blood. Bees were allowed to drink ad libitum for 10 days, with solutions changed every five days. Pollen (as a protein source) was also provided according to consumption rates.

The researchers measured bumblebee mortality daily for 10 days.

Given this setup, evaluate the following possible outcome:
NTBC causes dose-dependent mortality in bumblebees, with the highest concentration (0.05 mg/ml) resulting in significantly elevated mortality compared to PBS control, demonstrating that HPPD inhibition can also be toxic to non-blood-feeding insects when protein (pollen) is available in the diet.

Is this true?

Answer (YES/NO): NO